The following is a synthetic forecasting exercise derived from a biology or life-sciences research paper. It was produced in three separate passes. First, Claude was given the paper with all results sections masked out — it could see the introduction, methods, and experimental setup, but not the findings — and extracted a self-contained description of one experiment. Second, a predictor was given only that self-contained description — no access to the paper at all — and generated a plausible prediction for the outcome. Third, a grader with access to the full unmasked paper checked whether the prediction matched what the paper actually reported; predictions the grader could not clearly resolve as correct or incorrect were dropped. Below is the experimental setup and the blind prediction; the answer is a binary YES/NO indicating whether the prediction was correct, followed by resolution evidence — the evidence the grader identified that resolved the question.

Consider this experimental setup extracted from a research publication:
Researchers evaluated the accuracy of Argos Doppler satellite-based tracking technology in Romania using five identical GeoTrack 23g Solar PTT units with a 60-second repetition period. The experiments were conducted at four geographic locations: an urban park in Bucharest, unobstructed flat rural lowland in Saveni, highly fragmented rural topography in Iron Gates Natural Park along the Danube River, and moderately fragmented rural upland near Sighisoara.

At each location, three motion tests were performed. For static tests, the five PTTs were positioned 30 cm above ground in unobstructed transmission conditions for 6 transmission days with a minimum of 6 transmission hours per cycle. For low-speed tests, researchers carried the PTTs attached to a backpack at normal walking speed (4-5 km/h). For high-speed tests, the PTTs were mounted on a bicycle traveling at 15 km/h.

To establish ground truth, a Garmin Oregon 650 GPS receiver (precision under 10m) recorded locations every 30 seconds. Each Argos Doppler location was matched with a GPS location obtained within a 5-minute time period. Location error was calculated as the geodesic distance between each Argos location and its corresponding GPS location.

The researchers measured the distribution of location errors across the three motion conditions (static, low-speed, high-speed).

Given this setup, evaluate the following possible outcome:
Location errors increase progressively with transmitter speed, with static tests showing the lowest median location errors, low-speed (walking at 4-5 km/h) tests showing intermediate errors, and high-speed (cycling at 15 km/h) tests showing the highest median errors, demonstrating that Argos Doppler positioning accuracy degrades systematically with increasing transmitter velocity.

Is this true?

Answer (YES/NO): YES